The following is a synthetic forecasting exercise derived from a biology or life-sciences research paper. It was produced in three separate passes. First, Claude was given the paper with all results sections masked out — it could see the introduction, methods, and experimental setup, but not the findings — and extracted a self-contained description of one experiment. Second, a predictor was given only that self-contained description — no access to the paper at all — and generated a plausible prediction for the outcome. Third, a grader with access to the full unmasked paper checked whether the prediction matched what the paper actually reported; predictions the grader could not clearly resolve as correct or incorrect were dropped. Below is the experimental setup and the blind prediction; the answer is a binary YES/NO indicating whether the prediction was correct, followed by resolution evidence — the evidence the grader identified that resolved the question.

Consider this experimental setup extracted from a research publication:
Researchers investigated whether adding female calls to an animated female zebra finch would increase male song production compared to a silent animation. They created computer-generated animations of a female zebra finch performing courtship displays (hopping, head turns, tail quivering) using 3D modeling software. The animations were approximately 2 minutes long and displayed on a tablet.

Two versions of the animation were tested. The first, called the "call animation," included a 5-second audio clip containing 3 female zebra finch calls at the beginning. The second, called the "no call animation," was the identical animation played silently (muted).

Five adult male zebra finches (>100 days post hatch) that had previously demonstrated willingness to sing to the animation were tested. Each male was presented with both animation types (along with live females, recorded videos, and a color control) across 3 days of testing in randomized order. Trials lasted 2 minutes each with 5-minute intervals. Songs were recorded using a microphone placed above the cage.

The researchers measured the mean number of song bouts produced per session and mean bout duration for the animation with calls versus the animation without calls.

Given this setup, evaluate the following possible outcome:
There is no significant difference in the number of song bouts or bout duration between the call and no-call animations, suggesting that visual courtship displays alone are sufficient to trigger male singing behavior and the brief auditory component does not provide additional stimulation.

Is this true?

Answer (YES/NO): YES